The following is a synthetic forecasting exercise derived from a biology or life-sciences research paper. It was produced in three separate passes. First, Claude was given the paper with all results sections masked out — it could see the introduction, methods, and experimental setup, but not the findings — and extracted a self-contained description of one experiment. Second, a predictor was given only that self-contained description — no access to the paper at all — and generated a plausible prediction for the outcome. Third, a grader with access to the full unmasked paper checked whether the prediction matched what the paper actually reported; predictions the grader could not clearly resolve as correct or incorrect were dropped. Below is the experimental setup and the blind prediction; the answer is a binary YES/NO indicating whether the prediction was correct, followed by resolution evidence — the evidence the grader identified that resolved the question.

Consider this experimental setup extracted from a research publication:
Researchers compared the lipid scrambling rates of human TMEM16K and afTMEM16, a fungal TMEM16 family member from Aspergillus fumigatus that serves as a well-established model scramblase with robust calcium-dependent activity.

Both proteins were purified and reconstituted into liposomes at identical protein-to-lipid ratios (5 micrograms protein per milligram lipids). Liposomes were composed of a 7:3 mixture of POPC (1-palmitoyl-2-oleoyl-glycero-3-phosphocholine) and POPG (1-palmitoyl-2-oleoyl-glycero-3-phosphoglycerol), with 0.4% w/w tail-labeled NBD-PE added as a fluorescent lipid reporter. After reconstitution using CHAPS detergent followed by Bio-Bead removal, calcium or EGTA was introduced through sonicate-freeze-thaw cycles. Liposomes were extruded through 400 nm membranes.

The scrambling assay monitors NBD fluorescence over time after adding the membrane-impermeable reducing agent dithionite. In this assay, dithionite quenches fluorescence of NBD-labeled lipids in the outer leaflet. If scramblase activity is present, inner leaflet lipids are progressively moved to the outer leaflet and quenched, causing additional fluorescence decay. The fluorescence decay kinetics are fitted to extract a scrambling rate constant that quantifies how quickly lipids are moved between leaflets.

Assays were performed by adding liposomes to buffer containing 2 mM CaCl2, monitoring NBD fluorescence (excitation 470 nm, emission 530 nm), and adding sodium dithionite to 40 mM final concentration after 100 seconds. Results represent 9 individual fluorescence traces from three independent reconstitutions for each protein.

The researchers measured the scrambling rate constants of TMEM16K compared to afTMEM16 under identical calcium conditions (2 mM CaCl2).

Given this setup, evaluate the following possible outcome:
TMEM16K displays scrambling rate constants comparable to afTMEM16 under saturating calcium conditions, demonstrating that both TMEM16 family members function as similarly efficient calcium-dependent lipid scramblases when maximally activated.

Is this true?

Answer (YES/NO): NO